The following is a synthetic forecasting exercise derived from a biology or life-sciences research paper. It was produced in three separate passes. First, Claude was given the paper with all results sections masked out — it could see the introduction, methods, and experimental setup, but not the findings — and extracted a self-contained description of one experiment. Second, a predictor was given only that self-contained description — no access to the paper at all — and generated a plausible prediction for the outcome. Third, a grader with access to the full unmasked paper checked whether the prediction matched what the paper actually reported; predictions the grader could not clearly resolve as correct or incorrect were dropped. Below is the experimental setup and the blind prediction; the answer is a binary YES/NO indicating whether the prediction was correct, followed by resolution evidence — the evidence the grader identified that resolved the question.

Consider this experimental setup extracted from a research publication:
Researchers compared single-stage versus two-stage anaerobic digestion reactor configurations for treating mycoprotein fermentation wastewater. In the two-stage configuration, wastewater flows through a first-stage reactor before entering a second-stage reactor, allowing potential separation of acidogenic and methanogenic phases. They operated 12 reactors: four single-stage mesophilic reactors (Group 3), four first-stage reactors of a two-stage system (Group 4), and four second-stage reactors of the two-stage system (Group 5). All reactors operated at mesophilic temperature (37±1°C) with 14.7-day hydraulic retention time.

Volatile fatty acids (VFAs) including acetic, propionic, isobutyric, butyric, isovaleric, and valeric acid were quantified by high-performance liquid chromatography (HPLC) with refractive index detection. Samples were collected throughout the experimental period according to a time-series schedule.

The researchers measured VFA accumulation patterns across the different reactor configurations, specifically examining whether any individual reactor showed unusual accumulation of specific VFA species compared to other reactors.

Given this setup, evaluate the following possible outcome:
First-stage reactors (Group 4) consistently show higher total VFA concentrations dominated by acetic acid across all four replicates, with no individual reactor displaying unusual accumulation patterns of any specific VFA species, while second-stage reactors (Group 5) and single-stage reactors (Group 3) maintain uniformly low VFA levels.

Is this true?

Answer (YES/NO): NO